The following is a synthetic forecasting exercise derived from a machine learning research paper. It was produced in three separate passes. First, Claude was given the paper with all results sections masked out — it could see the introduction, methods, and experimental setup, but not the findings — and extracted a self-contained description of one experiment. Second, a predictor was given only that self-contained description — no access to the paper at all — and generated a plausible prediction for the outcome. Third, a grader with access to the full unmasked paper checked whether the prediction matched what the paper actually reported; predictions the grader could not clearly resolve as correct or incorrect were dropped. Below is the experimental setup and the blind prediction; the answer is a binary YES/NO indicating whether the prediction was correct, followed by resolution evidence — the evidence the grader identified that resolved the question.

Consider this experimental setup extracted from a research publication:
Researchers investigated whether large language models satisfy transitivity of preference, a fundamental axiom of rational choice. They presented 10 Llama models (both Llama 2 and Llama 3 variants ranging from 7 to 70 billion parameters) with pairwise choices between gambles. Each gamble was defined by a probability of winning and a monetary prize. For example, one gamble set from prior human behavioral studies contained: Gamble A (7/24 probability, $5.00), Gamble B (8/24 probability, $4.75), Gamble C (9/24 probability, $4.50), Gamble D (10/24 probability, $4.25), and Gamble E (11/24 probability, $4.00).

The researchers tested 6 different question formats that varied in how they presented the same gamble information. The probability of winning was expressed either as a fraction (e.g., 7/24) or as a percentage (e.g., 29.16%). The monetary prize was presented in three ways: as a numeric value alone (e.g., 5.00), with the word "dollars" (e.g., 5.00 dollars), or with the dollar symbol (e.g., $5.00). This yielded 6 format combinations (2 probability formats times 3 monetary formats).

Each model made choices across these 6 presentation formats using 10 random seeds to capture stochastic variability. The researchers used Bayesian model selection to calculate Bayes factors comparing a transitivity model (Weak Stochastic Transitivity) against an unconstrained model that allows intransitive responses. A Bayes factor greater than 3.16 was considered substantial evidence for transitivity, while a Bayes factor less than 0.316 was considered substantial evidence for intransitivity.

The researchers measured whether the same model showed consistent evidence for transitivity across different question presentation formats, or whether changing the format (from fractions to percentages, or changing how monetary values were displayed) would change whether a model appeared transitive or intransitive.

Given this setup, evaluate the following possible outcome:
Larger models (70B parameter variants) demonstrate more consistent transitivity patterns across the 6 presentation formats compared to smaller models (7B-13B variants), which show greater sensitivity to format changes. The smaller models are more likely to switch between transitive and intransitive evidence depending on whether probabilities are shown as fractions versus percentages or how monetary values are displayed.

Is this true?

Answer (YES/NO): NO